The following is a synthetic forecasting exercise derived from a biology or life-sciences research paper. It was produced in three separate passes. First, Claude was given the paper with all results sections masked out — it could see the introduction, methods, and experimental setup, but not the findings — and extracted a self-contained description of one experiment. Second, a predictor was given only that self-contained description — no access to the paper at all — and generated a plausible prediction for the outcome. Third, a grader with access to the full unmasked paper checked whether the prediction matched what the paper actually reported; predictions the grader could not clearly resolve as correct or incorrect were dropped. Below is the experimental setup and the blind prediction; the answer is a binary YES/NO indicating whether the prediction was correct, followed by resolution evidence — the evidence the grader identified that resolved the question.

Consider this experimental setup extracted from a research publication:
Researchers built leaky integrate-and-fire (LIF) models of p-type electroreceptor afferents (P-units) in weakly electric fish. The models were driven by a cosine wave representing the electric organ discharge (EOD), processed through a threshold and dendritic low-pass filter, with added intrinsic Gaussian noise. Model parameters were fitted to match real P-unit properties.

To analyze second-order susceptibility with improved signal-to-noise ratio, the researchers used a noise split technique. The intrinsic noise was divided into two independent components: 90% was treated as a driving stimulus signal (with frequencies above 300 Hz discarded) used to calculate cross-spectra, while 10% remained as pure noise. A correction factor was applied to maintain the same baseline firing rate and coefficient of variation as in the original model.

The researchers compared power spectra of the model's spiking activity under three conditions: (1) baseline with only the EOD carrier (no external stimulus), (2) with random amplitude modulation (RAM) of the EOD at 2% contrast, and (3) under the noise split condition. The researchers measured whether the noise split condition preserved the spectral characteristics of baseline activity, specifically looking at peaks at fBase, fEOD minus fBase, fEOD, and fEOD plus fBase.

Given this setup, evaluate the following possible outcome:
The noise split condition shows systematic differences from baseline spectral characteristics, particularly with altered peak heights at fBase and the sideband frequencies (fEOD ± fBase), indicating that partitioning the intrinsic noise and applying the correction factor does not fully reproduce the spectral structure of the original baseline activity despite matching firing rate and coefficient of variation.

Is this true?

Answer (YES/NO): NO